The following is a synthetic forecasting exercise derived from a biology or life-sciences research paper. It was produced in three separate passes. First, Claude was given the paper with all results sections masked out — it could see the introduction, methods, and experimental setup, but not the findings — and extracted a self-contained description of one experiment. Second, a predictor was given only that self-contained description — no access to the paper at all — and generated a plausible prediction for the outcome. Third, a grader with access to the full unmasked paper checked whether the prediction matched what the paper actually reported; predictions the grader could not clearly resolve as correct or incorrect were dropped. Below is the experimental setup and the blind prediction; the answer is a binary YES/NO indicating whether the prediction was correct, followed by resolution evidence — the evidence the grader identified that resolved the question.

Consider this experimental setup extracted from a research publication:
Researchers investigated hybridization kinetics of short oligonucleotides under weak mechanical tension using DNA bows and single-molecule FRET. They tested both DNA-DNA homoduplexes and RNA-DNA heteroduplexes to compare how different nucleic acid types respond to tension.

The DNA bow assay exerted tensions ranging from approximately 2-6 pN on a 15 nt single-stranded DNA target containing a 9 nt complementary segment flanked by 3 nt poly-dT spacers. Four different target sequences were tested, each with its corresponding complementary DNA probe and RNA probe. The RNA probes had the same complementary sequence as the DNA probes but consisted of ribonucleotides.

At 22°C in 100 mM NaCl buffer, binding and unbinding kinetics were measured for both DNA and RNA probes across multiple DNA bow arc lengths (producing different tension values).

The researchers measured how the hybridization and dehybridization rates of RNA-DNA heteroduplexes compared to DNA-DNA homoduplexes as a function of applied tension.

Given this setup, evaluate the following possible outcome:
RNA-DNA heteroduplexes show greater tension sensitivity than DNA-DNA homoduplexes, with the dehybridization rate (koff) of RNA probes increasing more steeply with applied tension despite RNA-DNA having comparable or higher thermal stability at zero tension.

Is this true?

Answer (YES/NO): NO